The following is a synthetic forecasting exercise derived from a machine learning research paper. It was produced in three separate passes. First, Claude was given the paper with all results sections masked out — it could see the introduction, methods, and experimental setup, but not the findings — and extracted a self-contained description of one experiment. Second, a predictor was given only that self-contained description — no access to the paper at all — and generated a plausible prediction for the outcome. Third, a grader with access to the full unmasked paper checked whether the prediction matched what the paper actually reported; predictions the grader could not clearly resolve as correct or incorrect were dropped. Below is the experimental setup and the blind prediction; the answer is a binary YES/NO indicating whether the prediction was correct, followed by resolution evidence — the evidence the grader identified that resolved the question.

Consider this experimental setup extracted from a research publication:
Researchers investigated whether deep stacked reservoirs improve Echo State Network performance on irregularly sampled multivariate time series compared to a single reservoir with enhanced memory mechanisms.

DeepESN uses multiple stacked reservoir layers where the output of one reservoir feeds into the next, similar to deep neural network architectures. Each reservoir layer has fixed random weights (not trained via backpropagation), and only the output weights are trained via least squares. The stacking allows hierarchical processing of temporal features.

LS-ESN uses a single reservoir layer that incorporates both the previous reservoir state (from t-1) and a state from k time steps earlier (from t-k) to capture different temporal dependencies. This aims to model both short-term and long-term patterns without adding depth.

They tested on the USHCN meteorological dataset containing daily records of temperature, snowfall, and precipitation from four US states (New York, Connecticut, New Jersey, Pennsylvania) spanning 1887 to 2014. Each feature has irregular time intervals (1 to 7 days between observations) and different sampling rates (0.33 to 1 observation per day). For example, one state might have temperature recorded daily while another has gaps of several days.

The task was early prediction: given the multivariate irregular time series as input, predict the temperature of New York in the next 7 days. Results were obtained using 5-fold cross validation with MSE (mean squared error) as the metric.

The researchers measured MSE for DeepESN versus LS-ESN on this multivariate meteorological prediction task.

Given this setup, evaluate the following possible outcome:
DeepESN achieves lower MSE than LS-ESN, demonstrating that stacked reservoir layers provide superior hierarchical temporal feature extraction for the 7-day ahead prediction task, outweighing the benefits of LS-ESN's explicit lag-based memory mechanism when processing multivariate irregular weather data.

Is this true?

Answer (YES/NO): YES